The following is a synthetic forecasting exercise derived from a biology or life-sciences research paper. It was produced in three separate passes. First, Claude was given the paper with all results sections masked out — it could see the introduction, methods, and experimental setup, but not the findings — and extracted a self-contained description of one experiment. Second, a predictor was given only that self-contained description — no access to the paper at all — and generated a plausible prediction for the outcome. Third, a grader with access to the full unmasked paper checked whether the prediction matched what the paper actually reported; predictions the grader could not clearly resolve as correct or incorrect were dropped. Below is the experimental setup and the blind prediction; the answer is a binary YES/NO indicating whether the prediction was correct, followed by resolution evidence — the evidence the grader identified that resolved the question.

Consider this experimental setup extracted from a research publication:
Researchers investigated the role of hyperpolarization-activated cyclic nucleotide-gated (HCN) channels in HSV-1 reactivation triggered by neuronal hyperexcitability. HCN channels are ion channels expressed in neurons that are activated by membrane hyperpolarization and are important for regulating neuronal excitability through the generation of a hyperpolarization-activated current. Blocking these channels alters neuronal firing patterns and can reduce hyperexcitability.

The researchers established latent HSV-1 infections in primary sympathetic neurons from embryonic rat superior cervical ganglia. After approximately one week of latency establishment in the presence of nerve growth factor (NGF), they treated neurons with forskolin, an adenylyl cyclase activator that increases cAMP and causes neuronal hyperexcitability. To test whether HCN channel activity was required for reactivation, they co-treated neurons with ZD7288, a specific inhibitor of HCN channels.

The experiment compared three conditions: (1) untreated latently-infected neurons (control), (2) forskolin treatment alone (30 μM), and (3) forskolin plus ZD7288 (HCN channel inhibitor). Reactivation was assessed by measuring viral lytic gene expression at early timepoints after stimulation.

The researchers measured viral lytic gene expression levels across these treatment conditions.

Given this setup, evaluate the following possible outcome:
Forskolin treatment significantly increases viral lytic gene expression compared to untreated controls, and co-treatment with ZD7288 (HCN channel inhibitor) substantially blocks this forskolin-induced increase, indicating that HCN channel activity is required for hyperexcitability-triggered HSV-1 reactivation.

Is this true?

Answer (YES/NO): YES